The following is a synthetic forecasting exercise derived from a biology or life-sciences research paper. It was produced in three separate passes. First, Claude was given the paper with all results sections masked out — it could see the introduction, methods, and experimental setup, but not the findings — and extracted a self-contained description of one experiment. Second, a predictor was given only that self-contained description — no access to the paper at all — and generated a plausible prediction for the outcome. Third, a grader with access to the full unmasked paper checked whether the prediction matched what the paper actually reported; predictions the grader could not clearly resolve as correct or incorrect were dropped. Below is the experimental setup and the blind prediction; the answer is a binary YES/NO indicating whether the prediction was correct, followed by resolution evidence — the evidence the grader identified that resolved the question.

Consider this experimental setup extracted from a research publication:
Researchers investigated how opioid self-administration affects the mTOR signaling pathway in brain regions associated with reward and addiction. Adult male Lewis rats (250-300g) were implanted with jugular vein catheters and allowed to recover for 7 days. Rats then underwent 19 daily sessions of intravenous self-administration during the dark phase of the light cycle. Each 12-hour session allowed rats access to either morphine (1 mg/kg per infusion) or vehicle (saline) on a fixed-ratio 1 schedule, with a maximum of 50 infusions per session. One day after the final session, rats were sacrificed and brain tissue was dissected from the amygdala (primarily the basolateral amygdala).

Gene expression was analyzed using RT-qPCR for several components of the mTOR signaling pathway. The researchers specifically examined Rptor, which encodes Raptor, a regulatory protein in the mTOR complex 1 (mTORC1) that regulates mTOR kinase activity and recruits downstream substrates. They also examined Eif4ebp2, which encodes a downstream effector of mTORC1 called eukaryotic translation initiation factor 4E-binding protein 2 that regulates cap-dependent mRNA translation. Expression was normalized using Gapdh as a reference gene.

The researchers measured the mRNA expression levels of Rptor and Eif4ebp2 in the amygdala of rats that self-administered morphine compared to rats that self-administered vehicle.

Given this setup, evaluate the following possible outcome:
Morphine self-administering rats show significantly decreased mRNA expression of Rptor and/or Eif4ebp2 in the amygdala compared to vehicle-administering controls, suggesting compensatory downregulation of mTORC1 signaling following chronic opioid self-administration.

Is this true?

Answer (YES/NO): NO